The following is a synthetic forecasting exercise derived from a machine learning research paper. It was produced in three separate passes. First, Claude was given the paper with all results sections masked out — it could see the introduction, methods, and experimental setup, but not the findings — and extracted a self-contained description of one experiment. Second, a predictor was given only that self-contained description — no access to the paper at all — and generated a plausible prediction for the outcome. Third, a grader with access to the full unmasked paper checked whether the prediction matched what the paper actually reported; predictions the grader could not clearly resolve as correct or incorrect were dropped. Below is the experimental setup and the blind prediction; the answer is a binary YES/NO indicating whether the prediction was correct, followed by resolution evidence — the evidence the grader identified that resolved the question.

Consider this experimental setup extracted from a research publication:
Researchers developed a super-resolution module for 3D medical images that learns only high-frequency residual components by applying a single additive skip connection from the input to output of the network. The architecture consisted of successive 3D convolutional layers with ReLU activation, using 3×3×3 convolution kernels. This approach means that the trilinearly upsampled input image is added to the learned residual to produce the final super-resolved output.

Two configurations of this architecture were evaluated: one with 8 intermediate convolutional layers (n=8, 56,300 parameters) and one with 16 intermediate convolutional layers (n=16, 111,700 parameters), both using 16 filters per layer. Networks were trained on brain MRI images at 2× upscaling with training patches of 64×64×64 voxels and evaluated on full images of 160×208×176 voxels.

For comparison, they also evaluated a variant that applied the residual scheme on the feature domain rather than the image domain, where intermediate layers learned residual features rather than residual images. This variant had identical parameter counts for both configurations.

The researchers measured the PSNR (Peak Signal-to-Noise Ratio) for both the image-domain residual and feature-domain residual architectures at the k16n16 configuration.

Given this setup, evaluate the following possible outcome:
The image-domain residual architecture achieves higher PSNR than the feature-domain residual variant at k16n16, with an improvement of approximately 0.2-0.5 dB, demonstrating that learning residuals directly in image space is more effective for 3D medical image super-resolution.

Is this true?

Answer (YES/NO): NO